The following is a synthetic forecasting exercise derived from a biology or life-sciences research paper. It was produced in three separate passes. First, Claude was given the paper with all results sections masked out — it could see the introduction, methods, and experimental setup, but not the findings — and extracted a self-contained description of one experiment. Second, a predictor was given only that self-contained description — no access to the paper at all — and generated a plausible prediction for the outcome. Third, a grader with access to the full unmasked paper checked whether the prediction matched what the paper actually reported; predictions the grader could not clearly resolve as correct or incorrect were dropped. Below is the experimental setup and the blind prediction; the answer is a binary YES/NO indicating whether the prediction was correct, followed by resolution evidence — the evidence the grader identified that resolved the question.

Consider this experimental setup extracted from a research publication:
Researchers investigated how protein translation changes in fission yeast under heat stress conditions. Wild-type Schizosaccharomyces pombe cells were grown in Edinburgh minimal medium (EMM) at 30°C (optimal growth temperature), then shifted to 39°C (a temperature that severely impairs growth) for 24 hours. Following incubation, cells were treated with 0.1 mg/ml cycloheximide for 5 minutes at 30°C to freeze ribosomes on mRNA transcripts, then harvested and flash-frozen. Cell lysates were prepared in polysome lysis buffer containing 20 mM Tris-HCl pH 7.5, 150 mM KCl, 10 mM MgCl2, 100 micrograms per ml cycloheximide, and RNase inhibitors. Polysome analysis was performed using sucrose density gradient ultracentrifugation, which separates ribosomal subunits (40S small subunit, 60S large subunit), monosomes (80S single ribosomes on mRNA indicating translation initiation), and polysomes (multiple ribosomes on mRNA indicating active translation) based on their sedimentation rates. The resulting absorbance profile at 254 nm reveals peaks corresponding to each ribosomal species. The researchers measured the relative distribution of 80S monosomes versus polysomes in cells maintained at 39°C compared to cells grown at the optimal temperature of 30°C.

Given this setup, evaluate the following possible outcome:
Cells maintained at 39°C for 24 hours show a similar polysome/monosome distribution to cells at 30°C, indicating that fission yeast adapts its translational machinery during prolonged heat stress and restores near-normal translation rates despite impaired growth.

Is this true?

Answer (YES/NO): NO